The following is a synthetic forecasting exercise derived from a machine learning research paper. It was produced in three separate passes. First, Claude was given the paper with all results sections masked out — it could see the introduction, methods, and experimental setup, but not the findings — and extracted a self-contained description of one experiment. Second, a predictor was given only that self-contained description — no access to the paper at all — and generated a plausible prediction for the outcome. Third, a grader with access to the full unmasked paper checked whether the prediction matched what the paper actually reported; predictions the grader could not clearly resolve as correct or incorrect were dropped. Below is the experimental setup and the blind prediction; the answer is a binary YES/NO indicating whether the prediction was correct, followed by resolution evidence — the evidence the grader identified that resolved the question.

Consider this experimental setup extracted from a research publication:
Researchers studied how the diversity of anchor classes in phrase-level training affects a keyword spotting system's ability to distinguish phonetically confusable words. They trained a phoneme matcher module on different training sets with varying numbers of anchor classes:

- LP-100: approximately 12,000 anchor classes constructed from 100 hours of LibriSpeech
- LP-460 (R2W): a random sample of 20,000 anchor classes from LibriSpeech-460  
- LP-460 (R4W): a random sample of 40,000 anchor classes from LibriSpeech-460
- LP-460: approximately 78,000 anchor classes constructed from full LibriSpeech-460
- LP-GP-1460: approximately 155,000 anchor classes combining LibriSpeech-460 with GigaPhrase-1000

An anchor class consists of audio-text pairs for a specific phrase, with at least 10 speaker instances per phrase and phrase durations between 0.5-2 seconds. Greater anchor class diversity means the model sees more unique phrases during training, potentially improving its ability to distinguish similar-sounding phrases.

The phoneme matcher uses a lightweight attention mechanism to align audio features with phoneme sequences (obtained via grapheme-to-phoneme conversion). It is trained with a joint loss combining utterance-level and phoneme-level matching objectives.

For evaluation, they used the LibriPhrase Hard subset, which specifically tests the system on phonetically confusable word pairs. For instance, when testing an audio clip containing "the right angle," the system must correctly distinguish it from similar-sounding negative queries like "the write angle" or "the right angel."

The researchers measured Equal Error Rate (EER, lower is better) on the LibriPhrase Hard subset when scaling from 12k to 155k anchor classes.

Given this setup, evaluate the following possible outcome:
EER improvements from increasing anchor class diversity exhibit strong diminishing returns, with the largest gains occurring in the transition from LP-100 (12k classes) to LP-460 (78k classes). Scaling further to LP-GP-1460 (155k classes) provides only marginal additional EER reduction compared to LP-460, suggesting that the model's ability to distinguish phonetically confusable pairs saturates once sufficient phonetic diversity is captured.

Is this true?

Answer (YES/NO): NO